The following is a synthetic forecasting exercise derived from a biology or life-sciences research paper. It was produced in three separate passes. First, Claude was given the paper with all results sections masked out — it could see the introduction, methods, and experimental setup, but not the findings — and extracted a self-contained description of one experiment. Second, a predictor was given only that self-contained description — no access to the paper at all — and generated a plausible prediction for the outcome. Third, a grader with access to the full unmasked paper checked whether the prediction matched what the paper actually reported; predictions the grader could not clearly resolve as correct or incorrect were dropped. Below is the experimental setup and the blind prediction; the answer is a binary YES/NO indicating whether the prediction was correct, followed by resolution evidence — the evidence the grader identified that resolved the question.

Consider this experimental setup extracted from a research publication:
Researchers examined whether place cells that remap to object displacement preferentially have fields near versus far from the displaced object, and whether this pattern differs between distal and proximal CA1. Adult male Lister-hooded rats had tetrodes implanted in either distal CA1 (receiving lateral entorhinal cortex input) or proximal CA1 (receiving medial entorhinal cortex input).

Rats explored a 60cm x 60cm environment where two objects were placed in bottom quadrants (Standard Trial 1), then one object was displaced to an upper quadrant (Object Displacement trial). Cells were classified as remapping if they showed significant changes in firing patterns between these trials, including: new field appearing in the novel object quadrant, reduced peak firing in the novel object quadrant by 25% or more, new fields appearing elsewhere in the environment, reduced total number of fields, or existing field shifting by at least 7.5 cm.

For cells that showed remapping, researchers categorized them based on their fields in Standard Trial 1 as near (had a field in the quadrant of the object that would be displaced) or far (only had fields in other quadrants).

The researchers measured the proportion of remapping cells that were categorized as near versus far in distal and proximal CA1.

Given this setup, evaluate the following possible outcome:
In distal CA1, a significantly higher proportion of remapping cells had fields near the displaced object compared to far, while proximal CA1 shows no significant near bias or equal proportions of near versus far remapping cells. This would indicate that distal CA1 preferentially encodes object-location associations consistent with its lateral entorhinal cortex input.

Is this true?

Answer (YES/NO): YES